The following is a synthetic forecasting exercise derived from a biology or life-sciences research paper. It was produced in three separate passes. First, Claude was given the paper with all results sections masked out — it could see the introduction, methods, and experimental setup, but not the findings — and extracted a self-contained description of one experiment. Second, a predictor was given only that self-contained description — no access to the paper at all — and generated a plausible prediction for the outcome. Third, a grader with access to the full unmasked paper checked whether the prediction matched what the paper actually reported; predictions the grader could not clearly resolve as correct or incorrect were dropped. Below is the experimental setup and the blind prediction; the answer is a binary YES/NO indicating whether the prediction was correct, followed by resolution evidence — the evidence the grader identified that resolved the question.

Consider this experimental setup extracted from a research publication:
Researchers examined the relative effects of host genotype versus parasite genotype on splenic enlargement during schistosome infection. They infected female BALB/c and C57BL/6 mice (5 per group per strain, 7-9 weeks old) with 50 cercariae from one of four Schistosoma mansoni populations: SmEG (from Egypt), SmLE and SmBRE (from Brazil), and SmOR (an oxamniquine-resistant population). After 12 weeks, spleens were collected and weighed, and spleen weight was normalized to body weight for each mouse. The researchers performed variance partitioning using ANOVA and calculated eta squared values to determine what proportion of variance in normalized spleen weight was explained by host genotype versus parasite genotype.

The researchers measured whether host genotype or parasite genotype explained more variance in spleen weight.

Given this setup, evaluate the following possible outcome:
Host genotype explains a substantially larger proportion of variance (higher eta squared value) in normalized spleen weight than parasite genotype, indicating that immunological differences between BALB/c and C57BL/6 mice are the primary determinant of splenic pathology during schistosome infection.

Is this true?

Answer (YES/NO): NO